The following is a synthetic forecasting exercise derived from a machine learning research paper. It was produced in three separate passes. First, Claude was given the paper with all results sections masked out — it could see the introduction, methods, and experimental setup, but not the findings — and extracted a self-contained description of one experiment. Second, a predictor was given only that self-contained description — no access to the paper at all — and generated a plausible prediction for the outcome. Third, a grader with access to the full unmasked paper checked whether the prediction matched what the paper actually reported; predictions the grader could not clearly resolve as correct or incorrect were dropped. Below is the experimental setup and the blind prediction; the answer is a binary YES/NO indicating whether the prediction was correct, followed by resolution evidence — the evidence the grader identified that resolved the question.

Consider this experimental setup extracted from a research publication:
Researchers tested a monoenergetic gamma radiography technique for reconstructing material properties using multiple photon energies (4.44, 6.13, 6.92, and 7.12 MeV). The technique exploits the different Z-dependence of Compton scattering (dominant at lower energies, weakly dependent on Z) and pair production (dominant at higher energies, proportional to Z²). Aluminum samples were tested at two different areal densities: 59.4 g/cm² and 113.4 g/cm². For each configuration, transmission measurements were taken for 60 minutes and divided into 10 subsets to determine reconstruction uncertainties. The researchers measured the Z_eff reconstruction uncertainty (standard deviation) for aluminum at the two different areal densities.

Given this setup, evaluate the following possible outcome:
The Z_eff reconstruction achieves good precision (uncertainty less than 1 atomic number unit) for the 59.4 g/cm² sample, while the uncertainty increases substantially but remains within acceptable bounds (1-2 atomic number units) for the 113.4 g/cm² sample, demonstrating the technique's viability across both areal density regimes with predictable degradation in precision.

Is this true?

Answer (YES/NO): NO